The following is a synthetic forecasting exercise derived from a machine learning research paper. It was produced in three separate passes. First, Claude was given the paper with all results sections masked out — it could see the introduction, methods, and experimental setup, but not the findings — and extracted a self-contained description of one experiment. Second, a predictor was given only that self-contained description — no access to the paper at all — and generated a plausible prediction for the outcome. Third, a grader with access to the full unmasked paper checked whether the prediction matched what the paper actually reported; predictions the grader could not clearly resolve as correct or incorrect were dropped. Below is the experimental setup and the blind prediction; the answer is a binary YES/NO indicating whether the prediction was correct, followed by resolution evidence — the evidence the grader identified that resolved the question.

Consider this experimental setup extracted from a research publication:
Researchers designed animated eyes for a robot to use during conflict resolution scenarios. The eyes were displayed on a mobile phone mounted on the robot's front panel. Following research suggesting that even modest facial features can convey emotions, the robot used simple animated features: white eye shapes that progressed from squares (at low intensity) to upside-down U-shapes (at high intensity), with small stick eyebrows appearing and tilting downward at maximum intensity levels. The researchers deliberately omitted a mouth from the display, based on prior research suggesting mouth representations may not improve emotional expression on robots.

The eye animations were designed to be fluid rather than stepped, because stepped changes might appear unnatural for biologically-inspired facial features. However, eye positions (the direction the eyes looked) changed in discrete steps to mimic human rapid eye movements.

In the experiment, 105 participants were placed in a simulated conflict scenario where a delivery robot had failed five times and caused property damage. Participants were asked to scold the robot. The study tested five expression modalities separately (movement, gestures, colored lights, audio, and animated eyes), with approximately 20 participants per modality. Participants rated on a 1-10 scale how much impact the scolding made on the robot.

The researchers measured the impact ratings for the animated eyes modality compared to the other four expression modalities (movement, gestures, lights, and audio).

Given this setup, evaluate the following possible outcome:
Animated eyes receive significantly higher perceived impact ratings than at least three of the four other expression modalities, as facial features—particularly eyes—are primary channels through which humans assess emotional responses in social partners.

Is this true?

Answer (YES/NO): NO